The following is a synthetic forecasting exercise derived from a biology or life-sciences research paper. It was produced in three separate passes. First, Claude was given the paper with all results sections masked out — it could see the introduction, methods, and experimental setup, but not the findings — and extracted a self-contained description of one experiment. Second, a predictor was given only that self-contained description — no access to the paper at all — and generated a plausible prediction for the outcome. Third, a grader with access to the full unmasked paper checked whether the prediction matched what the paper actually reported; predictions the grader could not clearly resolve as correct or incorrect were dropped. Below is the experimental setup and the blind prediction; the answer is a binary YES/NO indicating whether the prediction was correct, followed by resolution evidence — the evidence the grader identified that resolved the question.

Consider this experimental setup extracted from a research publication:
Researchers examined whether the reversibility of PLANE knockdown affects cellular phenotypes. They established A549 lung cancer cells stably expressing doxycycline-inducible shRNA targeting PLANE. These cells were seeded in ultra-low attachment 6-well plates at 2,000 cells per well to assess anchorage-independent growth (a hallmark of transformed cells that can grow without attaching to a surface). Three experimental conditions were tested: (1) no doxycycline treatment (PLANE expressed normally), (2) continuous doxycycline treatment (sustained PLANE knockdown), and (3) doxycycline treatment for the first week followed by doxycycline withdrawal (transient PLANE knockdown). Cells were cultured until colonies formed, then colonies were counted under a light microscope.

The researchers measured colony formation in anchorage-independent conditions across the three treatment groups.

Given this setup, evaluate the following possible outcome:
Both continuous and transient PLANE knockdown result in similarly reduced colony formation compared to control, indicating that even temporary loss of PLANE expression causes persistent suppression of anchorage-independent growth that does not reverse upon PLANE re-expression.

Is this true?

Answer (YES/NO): NO